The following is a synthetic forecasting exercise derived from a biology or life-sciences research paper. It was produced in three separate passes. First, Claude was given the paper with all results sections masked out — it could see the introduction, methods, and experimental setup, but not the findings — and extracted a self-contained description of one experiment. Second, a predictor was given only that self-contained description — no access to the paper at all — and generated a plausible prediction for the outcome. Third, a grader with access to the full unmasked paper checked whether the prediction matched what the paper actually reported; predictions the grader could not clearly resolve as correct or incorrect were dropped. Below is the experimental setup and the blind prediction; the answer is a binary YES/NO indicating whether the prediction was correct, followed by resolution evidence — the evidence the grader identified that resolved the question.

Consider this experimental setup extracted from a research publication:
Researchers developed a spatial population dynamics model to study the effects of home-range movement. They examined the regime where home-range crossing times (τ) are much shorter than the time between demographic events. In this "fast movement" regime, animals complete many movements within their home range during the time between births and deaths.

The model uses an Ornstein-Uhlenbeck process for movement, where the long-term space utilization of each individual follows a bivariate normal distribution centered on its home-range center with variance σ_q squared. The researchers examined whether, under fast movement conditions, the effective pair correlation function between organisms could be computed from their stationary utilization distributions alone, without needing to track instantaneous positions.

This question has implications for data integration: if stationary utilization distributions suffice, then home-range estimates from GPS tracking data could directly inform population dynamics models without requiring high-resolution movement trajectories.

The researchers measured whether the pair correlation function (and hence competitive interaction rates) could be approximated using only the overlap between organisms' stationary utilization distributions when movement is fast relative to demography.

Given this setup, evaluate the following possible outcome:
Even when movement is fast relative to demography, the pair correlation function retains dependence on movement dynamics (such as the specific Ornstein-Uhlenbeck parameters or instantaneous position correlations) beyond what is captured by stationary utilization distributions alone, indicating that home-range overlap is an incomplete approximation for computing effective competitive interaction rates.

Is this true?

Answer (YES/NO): NO